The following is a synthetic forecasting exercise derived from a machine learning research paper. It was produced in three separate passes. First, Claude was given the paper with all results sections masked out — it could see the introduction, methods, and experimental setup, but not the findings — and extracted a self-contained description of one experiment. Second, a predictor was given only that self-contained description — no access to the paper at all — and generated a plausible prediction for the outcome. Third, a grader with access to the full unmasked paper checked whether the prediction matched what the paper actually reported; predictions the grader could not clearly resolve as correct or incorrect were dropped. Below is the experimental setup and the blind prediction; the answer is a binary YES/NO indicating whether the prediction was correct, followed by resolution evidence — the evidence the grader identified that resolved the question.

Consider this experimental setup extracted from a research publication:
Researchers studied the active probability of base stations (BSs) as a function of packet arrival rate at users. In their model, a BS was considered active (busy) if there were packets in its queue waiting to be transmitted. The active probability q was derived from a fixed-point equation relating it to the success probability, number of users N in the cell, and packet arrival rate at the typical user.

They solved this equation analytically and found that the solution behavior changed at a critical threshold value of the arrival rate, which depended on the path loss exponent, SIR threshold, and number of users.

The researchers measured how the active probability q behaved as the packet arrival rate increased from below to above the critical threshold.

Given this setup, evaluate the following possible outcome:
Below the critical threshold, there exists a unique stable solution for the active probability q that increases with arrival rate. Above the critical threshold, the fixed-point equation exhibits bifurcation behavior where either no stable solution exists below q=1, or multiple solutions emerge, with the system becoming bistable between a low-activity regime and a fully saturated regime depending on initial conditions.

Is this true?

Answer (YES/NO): NO